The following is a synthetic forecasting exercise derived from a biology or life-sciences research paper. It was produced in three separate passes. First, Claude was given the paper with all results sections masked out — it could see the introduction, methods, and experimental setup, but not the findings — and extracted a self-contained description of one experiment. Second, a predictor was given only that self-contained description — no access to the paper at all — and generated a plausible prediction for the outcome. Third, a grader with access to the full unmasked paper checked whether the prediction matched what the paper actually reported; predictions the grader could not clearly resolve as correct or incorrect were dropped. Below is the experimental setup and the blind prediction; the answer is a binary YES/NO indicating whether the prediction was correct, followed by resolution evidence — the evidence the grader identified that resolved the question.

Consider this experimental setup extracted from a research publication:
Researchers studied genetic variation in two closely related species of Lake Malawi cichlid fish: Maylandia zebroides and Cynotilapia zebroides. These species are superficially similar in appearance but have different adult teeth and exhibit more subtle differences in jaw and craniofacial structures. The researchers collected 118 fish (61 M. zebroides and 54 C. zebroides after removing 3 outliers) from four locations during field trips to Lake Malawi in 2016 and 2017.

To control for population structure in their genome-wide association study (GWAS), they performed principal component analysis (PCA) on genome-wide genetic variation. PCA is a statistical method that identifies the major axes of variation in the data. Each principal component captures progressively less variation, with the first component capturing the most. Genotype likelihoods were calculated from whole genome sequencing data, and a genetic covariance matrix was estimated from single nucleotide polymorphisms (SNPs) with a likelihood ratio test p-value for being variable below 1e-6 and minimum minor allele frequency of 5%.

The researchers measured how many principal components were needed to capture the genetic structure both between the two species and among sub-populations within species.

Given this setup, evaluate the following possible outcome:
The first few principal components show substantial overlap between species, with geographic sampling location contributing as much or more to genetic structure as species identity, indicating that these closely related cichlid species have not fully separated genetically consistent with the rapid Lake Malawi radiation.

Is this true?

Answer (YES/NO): NO